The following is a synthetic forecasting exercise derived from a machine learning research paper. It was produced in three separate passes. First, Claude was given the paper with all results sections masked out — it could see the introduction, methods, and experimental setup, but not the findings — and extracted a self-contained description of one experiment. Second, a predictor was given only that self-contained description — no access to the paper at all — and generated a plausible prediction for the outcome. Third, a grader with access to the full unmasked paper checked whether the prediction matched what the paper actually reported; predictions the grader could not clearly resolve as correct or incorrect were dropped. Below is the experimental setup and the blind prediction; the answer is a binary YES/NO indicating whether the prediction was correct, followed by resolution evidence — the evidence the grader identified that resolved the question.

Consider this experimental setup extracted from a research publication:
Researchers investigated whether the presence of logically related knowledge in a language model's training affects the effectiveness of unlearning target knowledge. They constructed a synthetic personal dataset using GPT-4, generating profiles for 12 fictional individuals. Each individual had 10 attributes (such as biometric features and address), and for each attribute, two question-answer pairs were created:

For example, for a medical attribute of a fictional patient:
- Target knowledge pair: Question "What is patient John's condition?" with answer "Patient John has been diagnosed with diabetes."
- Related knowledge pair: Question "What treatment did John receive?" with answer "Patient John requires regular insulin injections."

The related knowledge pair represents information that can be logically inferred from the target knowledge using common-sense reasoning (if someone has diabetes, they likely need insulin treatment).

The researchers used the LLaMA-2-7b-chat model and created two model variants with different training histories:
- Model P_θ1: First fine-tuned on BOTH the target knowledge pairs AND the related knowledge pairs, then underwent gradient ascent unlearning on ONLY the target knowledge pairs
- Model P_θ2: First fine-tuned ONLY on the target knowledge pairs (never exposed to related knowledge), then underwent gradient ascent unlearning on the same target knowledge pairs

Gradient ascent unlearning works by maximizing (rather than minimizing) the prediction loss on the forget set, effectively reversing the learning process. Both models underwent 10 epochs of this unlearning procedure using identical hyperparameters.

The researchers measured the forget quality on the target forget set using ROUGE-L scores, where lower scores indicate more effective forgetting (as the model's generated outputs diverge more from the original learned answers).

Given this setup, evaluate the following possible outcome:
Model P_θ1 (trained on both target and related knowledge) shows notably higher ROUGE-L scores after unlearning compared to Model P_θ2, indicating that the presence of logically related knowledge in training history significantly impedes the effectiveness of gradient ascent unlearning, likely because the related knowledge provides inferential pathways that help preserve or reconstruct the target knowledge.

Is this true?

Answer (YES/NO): YES